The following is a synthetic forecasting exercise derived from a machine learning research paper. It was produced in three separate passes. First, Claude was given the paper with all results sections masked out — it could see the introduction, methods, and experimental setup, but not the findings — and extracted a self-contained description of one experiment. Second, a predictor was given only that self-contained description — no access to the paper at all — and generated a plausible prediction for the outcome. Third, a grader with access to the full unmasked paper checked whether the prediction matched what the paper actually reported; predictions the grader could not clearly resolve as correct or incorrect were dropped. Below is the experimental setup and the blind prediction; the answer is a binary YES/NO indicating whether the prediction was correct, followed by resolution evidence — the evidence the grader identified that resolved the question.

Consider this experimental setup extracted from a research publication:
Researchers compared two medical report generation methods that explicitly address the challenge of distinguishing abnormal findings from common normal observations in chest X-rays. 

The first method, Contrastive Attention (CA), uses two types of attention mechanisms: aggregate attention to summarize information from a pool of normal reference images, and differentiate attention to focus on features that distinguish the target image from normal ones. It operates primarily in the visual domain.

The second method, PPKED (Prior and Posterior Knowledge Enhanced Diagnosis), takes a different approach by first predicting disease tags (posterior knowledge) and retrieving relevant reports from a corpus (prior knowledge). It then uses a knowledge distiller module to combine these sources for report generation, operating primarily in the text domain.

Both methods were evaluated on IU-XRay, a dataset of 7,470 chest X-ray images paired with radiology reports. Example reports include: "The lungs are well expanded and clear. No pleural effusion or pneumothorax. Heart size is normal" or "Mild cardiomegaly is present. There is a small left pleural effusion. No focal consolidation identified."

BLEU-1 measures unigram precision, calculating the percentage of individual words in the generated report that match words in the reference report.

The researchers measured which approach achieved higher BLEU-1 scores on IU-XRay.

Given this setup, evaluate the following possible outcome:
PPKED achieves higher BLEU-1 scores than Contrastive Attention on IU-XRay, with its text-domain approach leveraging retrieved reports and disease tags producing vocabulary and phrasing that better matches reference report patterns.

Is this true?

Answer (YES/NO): NO